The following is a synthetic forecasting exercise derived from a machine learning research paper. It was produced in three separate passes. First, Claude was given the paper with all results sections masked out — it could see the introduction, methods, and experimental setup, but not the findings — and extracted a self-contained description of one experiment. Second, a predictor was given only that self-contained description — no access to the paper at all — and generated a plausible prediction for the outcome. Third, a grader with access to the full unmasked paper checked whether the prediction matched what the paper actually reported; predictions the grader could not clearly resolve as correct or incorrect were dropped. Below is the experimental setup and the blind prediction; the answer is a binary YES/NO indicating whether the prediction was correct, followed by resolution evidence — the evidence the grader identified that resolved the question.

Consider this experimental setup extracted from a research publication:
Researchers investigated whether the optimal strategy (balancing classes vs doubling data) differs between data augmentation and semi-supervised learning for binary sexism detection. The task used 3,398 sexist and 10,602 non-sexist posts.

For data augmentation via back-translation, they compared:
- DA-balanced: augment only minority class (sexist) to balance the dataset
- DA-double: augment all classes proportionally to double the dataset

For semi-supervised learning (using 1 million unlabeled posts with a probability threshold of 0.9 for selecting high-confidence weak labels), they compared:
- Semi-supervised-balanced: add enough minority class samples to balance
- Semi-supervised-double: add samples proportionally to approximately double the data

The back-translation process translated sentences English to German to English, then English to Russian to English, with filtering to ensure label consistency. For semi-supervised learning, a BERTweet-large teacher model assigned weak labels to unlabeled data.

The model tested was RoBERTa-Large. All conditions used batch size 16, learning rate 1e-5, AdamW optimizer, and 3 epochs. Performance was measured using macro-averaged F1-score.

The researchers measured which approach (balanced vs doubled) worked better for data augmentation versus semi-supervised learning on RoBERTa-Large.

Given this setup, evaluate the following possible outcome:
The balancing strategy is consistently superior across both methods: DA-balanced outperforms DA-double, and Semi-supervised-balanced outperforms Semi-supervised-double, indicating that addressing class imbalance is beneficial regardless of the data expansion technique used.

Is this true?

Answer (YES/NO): NO